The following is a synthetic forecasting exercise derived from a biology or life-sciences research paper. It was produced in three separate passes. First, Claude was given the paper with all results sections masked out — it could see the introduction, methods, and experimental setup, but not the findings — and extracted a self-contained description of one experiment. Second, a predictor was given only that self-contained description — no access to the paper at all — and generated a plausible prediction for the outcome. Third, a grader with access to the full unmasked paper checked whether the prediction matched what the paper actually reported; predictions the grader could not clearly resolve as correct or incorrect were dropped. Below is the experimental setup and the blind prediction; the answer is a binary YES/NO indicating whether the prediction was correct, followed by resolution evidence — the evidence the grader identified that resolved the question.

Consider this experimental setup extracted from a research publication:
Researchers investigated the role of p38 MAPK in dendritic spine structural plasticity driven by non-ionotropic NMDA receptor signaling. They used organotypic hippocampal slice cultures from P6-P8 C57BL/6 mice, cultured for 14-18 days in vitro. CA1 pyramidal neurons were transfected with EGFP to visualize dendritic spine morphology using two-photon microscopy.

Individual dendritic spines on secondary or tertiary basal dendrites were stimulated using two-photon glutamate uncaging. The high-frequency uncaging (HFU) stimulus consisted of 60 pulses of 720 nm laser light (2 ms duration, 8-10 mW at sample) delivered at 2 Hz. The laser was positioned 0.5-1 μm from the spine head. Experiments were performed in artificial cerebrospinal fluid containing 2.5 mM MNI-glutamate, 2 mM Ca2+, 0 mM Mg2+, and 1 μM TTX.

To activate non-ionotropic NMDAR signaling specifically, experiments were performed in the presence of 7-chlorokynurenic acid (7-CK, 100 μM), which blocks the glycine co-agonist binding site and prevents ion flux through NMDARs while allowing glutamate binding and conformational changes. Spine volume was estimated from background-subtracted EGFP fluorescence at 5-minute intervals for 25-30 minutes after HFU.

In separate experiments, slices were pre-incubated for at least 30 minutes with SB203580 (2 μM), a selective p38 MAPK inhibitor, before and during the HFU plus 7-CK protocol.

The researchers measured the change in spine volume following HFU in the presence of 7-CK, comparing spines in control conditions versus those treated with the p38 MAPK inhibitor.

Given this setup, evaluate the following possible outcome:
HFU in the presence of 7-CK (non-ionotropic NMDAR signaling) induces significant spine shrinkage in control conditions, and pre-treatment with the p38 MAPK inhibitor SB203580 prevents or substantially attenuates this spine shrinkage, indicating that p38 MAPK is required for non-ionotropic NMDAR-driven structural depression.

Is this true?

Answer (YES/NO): YES